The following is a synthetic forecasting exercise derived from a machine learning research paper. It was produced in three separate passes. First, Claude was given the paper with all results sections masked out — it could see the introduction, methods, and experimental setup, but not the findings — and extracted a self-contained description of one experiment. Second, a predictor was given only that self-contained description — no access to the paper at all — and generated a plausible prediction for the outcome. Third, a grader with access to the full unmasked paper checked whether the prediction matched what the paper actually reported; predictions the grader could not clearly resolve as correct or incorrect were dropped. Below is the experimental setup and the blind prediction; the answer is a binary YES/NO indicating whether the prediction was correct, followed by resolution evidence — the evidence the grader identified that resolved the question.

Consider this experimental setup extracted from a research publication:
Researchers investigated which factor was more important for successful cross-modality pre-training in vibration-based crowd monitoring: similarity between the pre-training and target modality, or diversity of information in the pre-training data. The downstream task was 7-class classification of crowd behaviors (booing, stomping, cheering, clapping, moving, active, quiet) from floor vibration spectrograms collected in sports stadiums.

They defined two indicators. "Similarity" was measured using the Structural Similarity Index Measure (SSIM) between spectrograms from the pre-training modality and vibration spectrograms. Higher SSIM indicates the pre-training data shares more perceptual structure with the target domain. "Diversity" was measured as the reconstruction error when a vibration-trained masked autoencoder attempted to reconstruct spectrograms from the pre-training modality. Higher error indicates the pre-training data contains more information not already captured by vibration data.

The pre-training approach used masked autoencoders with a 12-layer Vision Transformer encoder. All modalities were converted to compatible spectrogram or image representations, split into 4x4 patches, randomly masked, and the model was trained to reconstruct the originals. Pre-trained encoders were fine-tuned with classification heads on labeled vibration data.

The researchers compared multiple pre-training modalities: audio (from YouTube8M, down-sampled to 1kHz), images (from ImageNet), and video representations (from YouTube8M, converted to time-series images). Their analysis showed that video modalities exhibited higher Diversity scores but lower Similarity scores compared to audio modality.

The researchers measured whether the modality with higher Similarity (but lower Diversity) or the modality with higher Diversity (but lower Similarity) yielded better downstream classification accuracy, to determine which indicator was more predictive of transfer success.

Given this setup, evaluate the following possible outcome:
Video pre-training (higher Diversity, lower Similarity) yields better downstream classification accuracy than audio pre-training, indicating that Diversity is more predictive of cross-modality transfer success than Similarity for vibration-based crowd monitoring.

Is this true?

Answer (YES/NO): NO